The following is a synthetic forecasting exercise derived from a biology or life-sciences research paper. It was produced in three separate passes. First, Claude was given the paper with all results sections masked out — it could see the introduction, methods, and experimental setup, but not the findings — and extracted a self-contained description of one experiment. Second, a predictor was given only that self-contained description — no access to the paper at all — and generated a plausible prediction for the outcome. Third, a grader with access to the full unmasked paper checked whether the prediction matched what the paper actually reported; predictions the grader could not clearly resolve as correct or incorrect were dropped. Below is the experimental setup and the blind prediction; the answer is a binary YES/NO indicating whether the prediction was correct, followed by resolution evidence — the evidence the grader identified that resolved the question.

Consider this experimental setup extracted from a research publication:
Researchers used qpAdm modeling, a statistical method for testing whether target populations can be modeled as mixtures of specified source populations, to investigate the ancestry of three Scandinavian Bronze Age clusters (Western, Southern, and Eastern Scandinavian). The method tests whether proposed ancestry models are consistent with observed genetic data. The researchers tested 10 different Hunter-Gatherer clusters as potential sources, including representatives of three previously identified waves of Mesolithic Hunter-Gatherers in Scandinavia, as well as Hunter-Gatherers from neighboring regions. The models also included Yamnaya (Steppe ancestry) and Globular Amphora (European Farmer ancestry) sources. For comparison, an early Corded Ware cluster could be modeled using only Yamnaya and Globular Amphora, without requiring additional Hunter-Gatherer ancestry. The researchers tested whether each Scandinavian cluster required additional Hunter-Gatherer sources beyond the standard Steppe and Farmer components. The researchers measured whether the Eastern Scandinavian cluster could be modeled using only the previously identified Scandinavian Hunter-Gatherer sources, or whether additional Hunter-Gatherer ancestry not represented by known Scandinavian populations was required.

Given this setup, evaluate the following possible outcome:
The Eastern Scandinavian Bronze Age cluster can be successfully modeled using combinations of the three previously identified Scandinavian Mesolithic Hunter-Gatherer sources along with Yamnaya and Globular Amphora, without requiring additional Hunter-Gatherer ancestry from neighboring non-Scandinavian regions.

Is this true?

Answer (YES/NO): NO